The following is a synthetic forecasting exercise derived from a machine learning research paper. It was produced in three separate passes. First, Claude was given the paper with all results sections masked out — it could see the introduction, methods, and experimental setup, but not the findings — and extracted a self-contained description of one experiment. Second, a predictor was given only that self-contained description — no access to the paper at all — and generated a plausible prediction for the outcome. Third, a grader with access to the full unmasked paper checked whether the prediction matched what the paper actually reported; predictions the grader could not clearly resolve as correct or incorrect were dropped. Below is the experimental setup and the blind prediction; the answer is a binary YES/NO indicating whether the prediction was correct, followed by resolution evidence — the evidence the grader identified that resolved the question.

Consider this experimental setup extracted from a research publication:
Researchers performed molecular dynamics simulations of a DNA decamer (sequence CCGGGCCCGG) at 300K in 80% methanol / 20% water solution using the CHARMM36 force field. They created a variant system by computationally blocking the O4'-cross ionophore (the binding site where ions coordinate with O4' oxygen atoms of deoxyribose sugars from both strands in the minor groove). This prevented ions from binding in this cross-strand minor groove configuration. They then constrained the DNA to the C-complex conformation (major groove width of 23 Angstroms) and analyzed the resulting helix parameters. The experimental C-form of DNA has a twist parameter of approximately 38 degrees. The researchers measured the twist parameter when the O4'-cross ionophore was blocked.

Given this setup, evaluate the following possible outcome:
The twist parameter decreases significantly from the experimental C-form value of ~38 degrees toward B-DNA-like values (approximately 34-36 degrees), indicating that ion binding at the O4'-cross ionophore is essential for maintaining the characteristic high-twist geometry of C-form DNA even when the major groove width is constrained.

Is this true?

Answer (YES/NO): NO